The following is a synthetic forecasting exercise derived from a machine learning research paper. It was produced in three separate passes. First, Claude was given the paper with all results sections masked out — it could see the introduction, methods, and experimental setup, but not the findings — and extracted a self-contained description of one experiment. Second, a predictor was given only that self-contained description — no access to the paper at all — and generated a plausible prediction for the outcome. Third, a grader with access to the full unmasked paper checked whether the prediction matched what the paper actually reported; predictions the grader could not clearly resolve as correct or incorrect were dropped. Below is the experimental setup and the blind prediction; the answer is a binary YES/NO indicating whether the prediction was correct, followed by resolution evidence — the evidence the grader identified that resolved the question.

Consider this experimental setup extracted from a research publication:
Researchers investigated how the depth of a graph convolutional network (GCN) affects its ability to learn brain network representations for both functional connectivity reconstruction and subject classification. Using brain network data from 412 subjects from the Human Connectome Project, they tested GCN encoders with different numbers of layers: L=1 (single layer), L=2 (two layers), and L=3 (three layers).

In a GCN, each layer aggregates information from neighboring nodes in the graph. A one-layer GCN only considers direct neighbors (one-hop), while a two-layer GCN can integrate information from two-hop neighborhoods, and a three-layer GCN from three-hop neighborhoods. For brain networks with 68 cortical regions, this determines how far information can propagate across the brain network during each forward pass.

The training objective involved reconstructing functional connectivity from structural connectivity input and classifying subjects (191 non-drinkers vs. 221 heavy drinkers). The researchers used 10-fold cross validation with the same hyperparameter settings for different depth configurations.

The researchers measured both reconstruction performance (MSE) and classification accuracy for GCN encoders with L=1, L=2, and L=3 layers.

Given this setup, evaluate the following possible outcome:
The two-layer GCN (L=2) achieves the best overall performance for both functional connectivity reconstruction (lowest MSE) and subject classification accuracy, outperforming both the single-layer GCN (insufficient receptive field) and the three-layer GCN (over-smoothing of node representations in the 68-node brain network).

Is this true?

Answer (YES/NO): NO